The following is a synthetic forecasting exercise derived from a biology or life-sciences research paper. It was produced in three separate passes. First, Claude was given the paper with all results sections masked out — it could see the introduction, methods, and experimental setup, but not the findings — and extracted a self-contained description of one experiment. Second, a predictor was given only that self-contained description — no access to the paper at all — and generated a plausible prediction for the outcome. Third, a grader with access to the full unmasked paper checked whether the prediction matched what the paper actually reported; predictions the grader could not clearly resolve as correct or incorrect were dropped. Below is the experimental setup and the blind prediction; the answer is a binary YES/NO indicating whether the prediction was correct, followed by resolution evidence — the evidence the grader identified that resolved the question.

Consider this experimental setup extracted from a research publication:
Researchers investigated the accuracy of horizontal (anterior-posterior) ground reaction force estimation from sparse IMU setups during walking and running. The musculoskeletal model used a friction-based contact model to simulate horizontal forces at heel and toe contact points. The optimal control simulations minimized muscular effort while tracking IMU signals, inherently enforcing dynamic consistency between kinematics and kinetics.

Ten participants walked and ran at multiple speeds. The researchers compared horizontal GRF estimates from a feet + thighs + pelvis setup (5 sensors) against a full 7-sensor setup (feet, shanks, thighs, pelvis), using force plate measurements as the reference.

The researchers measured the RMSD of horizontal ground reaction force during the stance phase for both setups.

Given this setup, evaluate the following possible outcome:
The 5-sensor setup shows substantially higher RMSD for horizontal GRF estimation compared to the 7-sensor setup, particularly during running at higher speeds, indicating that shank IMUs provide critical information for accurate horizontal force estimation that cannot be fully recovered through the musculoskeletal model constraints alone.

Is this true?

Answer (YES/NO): NO